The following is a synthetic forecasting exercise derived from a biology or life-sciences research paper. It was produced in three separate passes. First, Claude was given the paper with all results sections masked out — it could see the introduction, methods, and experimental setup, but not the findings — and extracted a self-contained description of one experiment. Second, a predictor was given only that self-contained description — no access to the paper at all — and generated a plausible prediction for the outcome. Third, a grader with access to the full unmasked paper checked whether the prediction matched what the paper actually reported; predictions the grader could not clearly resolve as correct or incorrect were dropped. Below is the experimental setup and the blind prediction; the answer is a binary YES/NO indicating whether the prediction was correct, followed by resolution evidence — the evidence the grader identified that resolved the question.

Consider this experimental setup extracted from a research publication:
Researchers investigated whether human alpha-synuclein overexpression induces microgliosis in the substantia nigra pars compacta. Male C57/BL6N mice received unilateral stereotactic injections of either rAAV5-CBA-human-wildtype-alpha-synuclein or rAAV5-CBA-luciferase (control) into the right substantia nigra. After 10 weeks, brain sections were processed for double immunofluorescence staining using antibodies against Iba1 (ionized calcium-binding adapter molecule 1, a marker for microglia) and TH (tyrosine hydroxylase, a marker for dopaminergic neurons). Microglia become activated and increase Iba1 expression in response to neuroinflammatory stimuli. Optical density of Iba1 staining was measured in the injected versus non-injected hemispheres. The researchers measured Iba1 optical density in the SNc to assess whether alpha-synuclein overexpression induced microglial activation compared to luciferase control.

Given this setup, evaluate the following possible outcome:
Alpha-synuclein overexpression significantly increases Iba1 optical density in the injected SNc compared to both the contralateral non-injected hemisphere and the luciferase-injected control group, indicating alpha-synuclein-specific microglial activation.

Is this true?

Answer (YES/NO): NO